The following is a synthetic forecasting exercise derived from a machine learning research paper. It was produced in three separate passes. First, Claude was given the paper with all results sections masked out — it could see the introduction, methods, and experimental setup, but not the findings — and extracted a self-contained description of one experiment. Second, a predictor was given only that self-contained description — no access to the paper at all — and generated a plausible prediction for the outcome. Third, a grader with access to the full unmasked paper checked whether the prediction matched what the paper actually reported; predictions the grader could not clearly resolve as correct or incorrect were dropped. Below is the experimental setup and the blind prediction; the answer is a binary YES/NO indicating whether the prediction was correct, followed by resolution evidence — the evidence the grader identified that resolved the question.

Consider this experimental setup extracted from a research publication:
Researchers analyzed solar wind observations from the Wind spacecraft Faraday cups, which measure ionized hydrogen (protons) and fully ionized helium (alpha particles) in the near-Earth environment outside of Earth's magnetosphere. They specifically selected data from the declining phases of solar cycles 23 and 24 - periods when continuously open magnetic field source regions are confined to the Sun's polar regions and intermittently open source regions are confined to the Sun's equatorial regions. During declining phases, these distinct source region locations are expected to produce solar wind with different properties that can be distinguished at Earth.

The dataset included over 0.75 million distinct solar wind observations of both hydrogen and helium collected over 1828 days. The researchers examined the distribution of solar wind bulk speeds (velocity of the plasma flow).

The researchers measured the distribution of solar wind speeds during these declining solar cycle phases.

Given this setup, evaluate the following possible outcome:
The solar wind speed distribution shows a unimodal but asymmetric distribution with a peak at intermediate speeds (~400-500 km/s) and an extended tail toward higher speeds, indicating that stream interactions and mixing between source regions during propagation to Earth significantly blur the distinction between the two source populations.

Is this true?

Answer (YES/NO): NO